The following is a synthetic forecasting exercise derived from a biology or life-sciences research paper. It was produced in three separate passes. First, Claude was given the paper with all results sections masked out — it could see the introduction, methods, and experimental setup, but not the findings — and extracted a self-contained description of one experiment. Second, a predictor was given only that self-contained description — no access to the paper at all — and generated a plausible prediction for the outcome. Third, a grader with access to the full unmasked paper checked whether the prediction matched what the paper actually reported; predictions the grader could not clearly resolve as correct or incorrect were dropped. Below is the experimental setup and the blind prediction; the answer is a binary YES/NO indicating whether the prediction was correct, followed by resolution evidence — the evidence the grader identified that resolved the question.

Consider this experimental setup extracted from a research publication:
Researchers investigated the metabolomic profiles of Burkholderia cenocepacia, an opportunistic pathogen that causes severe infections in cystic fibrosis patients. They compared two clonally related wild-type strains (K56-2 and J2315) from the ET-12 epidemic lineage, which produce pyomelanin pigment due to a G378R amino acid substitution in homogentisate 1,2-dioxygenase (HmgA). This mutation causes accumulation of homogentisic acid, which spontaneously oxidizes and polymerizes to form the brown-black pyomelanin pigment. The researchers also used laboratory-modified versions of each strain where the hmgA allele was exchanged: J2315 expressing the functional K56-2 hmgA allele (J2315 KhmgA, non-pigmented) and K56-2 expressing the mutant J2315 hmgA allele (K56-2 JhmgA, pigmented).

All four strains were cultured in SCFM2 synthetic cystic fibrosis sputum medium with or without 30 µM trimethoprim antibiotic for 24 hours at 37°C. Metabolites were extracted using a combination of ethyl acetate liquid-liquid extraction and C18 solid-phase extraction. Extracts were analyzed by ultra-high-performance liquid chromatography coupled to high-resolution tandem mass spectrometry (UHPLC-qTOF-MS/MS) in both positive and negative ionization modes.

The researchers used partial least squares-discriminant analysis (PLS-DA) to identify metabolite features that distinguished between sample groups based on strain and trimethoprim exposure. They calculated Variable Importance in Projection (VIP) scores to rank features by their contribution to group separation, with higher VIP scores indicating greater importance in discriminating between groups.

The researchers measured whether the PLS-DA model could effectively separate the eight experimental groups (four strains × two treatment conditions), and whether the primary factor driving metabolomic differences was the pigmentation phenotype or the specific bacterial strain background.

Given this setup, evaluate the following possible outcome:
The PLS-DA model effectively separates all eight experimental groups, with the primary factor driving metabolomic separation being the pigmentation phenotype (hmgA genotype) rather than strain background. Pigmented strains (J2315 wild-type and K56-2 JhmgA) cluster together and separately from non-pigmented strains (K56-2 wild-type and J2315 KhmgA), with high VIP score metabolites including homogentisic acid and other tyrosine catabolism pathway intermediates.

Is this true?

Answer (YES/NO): NO